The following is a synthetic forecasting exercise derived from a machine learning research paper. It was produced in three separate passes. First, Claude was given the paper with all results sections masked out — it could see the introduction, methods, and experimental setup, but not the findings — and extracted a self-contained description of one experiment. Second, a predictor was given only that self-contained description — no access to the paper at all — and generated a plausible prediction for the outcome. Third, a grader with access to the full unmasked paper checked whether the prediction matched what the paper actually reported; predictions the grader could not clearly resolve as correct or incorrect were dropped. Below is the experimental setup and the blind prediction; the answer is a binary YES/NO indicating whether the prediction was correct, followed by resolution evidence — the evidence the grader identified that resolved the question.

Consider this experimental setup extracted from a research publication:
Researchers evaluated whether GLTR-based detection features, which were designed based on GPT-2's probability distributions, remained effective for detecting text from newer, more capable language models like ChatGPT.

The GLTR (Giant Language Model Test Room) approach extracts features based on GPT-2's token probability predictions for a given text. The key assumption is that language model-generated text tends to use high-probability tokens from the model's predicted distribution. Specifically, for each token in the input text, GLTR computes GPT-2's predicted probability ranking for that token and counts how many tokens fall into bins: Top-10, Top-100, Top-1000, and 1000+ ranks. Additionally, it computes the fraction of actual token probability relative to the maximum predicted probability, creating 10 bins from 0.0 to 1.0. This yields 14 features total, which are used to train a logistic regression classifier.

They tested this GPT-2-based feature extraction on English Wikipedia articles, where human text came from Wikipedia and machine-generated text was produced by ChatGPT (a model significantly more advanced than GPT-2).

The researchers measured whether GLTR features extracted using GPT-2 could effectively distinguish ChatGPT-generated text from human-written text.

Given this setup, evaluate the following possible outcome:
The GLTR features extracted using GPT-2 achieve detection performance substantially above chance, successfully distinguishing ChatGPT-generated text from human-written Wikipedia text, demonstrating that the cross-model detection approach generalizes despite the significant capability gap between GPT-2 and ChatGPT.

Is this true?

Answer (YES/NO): YES